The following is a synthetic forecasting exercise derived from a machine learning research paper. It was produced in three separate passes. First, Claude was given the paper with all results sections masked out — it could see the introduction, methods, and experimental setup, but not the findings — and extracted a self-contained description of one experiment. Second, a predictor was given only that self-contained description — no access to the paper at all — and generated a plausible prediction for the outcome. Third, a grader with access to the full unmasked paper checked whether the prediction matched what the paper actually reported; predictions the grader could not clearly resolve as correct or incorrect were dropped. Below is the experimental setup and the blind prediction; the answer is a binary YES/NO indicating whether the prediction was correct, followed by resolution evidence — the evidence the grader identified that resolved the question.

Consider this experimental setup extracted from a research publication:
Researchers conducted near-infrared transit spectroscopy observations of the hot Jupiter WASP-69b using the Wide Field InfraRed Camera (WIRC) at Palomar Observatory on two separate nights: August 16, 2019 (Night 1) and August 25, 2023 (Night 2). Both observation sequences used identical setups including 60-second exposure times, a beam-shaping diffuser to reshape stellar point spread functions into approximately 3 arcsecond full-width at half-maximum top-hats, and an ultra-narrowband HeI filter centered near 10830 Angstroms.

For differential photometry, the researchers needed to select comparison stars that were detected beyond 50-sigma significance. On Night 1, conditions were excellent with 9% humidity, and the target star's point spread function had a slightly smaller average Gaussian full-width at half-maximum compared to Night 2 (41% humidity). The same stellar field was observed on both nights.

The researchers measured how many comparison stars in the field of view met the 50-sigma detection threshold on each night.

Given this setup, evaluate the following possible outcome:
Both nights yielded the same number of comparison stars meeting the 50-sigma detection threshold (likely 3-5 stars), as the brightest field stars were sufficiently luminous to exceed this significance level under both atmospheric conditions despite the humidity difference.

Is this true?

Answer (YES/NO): NO